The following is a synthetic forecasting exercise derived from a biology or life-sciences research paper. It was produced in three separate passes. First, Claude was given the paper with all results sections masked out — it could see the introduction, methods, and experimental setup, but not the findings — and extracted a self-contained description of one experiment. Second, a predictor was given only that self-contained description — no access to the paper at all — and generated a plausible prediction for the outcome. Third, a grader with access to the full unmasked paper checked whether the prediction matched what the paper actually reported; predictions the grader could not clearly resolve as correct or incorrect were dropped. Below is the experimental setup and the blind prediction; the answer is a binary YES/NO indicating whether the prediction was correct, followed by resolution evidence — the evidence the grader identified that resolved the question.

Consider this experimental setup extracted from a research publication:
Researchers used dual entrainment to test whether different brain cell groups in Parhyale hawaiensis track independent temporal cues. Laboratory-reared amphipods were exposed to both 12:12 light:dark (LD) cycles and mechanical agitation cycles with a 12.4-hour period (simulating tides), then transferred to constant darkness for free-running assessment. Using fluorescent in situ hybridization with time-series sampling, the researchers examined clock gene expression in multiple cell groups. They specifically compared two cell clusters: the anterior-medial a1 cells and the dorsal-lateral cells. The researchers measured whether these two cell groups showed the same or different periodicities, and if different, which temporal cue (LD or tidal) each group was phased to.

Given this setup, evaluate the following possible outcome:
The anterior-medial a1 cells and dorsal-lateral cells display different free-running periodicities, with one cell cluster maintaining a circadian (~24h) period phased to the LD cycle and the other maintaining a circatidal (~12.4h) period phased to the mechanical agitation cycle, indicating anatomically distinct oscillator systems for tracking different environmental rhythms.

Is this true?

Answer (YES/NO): YES